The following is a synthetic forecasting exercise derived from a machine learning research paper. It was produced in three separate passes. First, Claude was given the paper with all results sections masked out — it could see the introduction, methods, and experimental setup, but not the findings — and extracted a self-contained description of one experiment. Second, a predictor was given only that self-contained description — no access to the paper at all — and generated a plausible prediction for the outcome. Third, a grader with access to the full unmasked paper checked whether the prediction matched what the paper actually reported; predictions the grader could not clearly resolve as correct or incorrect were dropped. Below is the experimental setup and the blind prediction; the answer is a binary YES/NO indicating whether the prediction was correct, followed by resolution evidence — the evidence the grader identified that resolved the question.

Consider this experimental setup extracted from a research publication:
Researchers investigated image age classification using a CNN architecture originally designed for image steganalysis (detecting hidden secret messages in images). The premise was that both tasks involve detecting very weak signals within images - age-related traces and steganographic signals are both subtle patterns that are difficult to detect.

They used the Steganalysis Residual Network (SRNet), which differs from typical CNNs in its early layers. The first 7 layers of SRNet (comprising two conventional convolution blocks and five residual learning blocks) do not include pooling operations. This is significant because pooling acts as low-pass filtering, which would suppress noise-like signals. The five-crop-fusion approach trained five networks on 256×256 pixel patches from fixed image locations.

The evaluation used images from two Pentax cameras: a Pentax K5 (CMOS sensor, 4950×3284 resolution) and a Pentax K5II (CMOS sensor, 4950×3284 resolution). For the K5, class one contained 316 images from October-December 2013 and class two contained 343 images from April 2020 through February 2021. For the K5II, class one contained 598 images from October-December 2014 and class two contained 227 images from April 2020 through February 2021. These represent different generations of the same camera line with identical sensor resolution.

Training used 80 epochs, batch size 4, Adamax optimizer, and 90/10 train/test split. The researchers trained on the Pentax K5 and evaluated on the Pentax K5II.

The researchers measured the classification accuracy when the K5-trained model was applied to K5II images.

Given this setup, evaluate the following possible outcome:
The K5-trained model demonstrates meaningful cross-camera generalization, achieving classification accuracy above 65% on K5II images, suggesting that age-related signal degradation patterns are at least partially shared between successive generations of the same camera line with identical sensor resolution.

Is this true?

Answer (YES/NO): NO